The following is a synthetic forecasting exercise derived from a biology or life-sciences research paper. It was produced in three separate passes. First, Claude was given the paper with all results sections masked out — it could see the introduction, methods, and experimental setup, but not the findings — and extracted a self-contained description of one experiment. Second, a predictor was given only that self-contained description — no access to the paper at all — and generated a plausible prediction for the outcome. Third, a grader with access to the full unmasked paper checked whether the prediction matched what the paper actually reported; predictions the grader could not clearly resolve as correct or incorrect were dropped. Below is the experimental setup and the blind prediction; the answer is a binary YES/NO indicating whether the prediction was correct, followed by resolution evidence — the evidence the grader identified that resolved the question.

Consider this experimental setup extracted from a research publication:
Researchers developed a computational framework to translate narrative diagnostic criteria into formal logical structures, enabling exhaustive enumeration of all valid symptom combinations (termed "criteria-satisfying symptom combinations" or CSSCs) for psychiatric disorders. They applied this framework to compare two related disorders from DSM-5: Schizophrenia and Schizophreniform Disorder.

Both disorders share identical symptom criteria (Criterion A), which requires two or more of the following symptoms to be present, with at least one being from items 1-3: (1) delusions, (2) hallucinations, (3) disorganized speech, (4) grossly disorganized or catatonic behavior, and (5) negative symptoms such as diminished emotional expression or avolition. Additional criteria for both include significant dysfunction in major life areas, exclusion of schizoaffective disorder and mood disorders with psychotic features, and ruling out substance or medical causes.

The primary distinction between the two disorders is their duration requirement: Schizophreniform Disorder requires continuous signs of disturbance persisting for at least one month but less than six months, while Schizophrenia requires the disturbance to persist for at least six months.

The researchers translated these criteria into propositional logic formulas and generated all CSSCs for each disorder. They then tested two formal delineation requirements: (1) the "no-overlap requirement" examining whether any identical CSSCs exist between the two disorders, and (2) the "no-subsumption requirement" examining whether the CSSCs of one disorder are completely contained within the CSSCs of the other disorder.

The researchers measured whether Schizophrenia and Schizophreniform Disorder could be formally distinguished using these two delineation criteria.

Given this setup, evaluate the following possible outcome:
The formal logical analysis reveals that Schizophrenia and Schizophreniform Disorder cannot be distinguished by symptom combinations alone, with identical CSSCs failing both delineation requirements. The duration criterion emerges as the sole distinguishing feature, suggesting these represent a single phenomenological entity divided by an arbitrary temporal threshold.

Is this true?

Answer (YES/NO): NO